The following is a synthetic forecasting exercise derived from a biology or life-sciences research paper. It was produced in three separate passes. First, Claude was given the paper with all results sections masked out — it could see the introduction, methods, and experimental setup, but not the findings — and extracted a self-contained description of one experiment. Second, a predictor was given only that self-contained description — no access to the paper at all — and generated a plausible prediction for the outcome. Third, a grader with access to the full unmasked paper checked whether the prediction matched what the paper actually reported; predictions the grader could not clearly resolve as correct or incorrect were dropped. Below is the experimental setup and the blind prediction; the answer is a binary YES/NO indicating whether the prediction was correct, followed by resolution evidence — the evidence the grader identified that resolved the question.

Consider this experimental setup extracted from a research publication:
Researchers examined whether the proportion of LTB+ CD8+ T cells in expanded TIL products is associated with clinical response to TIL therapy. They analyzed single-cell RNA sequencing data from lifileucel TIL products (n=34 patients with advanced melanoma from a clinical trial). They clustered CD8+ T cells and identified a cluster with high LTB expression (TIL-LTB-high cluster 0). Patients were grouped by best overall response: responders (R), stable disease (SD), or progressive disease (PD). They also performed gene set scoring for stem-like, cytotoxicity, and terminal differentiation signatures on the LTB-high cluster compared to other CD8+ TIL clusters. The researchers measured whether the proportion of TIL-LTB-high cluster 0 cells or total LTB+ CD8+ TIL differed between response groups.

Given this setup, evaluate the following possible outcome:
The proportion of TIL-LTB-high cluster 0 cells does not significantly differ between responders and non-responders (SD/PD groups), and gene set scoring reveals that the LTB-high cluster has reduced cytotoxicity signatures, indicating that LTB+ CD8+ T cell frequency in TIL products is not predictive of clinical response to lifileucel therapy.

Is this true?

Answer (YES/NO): NO